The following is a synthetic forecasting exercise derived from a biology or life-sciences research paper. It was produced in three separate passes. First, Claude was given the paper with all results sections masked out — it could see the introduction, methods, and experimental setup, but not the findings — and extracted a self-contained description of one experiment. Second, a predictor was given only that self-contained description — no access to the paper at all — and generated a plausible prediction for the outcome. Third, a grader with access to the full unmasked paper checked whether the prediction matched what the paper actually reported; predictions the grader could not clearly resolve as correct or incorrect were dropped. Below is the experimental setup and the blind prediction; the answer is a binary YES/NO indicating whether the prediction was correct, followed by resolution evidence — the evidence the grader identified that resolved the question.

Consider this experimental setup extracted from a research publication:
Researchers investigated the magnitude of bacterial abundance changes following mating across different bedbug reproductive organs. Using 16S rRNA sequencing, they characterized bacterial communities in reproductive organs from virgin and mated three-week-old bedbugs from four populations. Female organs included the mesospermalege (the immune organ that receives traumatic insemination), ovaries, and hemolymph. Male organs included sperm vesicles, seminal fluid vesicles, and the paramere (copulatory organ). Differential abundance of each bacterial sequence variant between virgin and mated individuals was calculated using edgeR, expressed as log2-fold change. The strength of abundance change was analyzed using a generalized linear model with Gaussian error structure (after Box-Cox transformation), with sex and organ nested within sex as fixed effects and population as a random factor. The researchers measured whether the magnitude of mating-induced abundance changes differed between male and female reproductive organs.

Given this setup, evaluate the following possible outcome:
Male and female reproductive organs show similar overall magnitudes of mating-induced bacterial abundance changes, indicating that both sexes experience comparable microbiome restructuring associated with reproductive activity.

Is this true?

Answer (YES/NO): YES